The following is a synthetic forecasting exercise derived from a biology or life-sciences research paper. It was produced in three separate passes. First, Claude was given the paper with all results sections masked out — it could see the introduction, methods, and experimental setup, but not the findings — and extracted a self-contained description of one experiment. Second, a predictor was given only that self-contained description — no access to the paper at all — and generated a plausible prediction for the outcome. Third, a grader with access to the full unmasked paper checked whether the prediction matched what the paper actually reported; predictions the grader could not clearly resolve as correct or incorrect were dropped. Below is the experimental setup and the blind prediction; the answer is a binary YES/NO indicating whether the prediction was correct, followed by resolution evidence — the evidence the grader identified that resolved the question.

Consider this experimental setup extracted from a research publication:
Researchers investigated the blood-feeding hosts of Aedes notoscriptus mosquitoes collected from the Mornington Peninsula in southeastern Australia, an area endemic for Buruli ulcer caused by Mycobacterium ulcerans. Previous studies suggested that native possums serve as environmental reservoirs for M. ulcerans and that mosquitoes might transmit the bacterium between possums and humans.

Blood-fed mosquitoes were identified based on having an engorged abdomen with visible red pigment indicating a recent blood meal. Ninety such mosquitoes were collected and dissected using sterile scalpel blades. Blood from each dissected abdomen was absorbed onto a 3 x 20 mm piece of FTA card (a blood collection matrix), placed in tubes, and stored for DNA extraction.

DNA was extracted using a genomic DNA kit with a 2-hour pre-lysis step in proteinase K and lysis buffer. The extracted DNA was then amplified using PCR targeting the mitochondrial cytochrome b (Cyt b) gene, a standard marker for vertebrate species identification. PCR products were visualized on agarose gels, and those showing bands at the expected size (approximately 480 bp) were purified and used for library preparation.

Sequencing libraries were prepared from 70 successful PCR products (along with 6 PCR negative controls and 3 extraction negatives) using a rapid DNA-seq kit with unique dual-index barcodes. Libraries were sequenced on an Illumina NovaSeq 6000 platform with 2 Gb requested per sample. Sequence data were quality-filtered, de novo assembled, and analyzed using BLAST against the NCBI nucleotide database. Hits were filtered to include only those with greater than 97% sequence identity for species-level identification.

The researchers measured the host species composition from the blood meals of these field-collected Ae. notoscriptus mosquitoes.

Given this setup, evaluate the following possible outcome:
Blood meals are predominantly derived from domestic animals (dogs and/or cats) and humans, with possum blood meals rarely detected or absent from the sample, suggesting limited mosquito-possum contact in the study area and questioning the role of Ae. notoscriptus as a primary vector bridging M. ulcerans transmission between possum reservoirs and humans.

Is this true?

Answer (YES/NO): NO